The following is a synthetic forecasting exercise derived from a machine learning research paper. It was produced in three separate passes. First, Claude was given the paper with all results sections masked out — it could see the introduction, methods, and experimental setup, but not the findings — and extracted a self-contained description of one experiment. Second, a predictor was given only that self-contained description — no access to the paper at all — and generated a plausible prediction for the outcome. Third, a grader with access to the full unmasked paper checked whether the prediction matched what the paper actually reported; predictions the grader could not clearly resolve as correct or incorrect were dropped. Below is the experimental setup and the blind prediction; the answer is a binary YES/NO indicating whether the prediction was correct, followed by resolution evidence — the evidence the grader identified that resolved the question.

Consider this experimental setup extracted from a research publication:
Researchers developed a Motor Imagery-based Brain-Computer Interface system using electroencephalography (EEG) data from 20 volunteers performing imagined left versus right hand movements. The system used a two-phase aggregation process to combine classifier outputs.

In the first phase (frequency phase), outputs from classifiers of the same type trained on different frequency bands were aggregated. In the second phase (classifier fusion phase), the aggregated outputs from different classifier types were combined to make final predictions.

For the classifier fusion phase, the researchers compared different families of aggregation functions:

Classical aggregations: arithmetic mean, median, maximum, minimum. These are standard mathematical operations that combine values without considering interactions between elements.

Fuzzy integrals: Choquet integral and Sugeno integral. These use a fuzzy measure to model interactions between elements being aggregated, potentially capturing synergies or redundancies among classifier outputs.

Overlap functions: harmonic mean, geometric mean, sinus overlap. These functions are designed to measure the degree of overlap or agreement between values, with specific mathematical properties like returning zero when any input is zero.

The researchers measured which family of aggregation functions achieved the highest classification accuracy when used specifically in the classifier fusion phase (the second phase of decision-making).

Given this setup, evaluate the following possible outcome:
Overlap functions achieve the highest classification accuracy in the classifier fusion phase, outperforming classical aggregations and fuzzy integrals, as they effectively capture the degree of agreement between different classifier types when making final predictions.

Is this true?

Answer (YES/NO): YES